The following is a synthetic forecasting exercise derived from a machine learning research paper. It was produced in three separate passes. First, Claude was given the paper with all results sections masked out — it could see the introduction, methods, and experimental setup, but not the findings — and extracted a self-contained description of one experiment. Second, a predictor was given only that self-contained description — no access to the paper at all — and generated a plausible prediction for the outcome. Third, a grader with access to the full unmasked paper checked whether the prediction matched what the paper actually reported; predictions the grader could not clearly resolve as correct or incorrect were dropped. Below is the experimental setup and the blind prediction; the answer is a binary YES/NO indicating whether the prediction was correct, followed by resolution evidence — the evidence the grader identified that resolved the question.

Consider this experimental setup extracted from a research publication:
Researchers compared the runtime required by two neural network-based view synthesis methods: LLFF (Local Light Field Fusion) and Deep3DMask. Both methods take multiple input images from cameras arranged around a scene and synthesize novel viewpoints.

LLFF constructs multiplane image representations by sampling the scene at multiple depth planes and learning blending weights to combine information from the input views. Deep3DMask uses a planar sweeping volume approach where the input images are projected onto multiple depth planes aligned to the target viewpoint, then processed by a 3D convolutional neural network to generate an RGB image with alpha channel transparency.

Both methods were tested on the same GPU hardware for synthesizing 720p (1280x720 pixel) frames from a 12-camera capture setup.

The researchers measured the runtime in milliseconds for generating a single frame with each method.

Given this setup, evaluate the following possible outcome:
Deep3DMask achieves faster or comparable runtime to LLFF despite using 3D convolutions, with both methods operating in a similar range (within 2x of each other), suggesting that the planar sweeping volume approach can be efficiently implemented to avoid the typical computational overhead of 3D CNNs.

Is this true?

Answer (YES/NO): NO